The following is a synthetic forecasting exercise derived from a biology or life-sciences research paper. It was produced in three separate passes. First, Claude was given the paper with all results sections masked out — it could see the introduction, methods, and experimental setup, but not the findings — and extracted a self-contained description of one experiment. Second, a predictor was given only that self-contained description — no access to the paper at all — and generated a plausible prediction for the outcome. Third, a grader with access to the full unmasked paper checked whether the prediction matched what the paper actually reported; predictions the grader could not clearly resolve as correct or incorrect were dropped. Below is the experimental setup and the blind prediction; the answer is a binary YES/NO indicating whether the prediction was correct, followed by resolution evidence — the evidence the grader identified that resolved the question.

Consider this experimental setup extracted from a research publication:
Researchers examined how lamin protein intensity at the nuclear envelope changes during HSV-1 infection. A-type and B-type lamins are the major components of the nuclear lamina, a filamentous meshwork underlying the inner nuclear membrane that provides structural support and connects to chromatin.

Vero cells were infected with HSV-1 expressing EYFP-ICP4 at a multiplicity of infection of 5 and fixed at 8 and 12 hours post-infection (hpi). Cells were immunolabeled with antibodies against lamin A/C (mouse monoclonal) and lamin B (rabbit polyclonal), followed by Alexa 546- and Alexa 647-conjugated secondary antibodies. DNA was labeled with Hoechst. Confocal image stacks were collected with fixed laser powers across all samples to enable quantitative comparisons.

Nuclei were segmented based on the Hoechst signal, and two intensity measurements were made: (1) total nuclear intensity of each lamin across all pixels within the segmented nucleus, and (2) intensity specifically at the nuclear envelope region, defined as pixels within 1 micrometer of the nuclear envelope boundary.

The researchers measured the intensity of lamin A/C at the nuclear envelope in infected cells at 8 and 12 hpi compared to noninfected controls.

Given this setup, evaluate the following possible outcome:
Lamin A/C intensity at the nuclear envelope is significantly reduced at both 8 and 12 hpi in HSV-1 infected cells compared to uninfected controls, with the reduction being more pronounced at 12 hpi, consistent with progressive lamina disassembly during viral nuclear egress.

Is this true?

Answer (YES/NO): NO